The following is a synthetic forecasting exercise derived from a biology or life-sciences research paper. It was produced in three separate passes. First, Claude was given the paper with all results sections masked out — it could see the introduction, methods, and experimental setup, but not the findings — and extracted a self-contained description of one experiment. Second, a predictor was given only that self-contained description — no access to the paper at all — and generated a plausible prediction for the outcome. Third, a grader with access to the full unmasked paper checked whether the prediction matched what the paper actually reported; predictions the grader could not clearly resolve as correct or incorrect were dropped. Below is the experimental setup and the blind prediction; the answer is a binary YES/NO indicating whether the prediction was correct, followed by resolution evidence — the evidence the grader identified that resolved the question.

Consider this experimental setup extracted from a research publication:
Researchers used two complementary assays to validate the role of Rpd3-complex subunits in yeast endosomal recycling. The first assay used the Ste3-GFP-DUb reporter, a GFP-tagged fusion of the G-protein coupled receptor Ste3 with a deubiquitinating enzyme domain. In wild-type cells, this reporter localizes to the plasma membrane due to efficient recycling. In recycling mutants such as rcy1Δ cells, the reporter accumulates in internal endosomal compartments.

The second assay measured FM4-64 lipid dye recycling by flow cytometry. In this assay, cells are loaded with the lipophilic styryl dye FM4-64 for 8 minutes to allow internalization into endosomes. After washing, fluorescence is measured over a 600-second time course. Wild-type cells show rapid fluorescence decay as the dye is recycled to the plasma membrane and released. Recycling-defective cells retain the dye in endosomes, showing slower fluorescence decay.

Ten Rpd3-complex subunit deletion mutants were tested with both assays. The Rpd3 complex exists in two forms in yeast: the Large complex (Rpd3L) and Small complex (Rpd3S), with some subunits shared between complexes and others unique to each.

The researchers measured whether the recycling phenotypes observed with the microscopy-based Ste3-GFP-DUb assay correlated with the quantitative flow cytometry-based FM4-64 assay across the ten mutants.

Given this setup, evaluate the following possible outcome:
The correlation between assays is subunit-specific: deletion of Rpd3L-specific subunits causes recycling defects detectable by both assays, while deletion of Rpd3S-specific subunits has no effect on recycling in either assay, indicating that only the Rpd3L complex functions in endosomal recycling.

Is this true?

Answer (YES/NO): NO